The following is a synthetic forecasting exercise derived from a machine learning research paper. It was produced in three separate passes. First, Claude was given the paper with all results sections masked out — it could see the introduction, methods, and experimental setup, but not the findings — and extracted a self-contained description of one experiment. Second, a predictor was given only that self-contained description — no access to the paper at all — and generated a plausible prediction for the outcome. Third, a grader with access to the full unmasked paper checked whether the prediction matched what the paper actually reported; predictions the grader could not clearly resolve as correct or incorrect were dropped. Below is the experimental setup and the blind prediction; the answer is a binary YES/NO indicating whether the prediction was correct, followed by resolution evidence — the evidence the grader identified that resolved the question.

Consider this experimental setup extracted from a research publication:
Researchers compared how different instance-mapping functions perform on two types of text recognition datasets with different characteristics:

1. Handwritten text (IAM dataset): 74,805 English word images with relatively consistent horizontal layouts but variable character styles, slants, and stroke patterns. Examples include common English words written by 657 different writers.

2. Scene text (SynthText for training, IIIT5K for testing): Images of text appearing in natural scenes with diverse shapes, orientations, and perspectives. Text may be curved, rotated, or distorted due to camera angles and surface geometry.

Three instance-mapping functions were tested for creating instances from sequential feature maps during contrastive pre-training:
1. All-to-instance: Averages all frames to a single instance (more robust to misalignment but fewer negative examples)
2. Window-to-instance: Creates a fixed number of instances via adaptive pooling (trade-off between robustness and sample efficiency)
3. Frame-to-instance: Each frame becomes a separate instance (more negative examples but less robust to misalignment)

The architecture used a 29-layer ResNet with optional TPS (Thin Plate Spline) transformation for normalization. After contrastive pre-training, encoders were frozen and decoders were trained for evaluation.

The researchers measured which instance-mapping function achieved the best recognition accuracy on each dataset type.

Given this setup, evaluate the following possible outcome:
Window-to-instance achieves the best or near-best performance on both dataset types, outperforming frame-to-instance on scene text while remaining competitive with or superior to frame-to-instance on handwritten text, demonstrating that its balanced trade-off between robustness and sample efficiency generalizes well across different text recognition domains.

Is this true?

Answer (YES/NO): YES